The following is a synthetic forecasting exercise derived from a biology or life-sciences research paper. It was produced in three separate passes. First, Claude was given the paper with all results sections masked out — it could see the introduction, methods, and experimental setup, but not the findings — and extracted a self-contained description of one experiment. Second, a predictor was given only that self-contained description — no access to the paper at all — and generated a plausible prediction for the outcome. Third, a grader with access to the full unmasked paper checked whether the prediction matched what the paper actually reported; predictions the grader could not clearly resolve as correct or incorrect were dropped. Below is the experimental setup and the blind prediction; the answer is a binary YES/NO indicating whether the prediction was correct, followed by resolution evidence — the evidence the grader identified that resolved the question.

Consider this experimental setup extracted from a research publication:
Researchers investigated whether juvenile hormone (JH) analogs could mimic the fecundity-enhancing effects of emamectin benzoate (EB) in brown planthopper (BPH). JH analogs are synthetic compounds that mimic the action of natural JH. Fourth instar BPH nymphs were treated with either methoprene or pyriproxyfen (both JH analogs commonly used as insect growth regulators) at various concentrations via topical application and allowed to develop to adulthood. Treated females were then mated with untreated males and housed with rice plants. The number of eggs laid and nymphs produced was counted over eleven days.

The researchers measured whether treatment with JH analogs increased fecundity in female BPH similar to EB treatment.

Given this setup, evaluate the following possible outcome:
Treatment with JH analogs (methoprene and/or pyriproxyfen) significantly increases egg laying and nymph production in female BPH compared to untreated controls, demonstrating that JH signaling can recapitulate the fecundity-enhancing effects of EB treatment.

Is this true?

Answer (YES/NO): YES